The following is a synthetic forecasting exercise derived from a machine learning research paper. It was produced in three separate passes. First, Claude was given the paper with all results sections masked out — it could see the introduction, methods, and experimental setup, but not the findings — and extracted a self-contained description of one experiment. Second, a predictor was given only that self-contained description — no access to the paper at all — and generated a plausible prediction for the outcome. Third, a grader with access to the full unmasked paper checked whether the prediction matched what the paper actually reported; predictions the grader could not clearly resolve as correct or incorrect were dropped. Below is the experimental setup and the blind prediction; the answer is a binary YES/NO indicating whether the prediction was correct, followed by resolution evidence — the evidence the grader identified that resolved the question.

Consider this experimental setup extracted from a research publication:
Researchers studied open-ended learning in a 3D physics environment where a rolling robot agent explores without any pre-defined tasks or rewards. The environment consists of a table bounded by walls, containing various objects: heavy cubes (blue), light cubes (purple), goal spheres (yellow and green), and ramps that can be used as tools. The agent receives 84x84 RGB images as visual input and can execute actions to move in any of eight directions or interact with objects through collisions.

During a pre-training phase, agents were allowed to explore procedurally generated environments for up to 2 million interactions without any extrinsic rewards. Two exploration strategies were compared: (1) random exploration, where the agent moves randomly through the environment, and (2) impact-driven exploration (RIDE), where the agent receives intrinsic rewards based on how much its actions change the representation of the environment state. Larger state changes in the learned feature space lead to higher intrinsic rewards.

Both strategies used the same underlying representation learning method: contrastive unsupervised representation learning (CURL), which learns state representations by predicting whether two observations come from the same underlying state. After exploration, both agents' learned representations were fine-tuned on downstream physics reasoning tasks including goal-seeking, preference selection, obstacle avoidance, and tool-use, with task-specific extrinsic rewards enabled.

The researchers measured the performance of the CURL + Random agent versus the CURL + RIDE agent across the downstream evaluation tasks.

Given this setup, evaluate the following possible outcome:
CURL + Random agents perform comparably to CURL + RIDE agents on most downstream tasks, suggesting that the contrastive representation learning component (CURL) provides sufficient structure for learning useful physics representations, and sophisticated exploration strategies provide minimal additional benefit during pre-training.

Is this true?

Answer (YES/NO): NO